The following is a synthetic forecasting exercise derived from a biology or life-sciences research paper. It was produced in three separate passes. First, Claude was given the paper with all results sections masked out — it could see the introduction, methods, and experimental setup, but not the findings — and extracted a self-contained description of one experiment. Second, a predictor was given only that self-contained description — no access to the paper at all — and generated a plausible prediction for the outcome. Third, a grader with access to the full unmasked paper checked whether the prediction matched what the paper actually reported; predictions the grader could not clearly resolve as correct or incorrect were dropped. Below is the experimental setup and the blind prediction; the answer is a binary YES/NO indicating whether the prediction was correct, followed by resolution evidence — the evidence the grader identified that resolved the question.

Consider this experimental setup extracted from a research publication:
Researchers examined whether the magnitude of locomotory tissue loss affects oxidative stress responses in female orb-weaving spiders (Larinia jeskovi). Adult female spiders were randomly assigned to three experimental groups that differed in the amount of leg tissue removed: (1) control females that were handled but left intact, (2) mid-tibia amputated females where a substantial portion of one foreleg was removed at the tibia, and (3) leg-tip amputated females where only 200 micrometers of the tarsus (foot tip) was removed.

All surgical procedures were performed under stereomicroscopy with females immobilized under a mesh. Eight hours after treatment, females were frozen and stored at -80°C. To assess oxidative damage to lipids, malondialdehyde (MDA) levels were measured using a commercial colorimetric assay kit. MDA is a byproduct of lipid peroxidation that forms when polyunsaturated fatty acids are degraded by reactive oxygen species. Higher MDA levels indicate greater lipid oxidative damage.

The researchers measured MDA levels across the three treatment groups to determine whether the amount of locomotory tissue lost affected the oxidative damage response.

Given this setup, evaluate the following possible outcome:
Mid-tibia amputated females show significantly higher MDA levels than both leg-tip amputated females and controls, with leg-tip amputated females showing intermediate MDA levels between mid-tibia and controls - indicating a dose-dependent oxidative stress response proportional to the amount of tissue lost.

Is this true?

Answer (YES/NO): NO